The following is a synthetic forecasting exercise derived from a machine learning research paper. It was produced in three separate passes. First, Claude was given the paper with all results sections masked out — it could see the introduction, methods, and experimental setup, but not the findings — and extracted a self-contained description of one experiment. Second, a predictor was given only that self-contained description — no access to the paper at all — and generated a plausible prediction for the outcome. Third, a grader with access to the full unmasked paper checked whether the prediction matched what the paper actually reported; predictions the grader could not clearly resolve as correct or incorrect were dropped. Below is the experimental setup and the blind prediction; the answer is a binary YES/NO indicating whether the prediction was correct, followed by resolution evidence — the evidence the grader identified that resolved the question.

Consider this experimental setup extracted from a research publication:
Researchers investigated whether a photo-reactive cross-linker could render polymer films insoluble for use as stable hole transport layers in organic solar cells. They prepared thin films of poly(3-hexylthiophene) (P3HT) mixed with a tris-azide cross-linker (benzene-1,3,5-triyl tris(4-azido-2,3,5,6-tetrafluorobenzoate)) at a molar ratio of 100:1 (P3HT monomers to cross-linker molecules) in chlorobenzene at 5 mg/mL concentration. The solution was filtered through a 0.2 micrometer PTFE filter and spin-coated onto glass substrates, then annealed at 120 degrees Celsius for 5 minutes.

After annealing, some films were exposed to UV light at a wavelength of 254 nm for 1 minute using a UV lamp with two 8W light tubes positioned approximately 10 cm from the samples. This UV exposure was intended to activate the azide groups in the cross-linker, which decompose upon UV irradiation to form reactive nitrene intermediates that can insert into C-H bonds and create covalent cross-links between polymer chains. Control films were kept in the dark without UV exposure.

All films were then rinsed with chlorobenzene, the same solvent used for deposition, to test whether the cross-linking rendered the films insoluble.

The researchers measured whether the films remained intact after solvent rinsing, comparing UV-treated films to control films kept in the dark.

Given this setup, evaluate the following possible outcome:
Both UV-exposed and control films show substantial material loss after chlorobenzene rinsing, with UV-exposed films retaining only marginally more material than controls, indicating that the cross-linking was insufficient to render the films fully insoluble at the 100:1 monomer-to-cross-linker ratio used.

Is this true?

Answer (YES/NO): NO